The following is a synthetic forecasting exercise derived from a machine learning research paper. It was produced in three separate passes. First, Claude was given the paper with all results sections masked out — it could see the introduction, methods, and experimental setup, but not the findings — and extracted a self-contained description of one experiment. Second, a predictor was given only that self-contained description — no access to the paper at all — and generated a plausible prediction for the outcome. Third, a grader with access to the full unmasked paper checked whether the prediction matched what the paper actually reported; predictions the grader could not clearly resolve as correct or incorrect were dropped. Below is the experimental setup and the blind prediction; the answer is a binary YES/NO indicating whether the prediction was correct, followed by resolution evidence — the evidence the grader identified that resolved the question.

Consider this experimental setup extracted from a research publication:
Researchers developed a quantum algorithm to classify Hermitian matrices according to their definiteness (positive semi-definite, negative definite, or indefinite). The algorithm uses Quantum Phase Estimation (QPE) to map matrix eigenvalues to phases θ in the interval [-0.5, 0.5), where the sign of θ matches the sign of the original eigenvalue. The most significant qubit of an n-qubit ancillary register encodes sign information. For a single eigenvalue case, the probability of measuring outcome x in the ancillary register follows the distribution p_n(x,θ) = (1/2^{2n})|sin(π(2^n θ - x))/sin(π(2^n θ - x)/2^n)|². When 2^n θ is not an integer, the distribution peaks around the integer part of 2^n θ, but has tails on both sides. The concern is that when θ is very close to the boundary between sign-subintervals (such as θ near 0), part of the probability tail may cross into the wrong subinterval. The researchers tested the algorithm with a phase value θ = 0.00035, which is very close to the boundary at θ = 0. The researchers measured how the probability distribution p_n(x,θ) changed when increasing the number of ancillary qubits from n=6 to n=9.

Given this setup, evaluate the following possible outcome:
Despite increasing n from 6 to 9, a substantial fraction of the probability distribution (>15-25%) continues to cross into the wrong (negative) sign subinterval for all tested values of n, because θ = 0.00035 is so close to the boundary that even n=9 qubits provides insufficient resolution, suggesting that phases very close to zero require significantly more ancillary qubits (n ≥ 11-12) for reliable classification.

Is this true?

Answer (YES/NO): NO